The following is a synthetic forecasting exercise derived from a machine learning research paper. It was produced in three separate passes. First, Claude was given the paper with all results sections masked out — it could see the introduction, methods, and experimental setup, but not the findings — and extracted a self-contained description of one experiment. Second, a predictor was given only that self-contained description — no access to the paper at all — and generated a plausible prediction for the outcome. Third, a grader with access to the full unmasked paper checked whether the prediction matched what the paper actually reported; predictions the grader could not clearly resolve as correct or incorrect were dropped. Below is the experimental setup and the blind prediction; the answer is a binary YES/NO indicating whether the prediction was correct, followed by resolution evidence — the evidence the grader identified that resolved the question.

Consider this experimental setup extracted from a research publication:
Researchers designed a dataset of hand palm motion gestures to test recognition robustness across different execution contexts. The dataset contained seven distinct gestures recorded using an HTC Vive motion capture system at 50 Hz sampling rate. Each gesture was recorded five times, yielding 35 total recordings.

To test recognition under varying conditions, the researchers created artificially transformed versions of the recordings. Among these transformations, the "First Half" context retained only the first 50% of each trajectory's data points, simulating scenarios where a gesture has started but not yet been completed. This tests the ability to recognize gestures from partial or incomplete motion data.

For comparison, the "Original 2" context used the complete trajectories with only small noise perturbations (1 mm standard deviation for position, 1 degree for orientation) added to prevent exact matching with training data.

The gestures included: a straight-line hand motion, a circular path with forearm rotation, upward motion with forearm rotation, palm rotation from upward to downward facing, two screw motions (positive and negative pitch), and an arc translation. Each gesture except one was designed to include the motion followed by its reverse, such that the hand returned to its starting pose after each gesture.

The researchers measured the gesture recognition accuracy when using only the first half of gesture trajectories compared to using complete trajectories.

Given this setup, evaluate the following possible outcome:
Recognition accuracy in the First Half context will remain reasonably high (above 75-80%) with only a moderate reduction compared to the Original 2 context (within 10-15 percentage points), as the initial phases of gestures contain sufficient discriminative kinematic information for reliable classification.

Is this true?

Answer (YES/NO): YES